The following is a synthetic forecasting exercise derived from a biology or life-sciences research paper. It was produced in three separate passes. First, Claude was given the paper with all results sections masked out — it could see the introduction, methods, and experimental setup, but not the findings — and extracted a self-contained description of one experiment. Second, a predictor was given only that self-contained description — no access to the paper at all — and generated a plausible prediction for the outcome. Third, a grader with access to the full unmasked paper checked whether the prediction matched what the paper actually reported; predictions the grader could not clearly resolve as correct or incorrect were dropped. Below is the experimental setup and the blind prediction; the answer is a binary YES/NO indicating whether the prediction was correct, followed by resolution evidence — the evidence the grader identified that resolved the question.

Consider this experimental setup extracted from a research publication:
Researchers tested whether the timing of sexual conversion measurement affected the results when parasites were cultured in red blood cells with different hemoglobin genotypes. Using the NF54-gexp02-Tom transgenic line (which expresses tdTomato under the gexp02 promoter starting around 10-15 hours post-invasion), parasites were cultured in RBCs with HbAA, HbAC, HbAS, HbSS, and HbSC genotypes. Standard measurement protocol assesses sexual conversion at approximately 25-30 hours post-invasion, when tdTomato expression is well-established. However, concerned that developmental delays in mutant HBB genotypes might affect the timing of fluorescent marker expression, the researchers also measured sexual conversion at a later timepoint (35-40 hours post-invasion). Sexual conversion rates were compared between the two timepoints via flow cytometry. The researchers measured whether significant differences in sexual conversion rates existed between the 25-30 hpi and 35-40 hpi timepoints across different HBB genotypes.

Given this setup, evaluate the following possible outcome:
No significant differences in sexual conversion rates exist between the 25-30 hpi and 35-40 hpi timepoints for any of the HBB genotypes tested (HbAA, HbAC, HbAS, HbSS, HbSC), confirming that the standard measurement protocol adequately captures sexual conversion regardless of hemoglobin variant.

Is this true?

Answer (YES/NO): NO